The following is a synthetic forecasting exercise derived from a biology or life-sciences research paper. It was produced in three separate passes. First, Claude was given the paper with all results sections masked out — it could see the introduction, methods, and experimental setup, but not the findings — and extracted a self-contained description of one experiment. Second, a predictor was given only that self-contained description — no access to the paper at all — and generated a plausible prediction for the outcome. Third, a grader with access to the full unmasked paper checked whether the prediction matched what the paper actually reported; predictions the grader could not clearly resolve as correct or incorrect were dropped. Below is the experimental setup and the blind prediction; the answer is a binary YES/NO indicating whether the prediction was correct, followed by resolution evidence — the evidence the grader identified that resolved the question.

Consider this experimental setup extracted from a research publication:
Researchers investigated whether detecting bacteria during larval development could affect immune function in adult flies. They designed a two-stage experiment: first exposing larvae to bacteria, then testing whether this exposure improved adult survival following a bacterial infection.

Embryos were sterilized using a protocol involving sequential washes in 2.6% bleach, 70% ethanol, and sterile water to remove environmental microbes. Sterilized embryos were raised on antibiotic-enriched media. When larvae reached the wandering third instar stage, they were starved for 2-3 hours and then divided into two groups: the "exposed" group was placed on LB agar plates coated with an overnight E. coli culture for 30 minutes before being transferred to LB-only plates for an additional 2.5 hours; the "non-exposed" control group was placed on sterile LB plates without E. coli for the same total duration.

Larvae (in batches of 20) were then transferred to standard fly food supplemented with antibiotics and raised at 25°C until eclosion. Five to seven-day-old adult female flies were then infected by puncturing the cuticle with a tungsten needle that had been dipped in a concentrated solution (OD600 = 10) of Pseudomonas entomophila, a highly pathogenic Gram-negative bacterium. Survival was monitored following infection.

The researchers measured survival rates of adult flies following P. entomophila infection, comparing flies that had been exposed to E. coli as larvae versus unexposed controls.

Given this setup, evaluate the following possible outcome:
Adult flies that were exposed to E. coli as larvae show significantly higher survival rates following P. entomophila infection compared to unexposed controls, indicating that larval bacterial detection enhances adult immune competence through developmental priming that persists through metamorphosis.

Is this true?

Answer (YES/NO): NO